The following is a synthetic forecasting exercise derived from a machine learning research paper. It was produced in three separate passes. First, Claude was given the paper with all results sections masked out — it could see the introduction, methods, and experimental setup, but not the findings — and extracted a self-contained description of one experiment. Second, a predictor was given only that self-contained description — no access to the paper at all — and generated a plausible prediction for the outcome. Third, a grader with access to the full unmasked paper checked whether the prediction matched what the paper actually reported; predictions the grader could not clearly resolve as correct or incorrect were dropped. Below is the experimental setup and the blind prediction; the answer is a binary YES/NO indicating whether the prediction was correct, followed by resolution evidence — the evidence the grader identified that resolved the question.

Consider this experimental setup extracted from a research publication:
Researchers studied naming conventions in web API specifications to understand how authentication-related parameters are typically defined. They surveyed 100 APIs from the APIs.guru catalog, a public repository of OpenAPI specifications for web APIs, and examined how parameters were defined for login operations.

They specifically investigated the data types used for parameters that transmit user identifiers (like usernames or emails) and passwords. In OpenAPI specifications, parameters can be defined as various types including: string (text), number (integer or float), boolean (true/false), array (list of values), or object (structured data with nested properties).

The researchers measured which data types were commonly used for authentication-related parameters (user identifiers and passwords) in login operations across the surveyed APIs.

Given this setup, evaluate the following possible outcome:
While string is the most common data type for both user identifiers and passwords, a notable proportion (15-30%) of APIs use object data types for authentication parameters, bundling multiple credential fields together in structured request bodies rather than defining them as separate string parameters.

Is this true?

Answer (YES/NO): NO